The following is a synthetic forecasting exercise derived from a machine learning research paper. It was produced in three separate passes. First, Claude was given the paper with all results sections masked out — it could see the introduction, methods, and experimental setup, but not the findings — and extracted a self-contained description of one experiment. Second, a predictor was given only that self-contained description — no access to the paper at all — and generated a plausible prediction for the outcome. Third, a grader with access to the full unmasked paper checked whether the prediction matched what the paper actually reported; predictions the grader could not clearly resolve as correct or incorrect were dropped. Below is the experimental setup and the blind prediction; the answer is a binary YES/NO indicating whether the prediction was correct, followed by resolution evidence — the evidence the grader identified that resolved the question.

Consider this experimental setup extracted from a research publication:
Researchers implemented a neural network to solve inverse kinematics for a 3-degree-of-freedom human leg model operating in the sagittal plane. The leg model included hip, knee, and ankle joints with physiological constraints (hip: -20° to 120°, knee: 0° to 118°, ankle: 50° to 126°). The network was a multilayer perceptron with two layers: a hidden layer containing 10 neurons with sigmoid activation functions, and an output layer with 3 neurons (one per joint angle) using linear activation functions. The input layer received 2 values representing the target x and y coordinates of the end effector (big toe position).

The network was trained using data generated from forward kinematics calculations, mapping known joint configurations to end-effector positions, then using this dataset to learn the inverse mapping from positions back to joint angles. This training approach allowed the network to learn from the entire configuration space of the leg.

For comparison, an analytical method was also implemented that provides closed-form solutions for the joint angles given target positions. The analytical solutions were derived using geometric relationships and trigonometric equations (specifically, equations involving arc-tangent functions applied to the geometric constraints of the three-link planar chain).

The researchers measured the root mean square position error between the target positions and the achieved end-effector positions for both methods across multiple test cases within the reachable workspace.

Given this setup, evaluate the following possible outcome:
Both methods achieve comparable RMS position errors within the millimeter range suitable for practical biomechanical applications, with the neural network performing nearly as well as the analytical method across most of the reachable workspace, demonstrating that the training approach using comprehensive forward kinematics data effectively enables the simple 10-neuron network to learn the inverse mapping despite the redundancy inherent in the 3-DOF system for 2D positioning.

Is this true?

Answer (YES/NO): NO